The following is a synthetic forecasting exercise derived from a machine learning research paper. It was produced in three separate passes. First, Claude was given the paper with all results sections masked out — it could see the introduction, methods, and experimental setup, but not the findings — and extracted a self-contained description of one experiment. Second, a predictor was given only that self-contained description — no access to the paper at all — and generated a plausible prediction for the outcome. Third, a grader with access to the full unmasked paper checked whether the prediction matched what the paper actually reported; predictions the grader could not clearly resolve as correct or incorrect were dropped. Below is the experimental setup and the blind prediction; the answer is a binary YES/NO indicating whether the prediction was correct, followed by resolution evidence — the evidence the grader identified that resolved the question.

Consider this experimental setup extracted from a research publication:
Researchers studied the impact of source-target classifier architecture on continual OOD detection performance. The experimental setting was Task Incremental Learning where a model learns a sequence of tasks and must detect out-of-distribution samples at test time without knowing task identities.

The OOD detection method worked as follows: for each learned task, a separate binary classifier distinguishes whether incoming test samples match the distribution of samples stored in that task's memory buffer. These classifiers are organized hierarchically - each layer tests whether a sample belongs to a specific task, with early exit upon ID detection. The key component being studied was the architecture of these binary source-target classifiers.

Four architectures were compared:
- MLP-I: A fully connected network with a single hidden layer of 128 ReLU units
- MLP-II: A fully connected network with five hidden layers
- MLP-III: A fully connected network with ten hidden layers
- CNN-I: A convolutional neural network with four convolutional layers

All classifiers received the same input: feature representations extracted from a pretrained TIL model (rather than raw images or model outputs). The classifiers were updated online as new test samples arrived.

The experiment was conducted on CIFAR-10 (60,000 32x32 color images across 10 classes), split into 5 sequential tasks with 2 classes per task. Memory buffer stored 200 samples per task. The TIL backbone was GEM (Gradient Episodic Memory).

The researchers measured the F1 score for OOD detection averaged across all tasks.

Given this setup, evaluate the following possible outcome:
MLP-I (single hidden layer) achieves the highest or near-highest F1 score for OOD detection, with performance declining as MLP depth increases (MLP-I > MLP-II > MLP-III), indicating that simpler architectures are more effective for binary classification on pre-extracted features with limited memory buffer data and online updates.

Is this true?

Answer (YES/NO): YES